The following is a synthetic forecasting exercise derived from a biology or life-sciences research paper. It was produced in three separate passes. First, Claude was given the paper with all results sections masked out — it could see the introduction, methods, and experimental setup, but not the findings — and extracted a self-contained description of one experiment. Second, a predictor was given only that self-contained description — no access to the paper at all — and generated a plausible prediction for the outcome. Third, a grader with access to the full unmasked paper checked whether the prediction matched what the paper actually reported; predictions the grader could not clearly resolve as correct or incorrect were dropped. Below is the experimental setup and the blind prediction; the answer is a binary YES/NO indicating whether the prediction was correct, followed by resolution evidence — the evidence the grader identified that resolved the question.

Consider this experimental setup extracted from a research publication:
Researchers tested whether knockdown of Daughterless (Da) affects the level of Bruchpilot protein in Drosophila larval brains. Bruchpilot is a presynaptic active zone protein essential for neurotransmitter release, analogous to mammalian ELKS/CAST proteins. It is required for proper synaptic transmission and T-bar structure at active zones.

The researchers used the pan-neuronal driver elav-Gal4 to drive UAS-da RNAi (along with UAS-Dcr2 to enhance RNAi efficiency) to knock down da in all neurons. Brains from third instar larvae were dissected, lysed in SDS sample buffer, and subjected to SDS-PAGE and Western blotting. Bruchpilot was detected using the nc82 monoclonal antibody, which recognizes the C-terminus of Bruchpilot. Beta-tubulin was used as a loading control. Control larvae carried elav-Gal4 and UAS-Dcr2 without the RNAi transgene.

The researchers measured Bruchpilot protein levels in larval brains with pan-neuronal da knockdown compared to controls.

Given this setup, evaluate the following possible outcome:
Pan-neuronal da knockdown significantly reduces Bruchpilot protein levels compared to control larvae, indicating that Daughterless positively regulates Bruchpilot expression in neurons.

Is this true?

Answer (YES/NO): NO